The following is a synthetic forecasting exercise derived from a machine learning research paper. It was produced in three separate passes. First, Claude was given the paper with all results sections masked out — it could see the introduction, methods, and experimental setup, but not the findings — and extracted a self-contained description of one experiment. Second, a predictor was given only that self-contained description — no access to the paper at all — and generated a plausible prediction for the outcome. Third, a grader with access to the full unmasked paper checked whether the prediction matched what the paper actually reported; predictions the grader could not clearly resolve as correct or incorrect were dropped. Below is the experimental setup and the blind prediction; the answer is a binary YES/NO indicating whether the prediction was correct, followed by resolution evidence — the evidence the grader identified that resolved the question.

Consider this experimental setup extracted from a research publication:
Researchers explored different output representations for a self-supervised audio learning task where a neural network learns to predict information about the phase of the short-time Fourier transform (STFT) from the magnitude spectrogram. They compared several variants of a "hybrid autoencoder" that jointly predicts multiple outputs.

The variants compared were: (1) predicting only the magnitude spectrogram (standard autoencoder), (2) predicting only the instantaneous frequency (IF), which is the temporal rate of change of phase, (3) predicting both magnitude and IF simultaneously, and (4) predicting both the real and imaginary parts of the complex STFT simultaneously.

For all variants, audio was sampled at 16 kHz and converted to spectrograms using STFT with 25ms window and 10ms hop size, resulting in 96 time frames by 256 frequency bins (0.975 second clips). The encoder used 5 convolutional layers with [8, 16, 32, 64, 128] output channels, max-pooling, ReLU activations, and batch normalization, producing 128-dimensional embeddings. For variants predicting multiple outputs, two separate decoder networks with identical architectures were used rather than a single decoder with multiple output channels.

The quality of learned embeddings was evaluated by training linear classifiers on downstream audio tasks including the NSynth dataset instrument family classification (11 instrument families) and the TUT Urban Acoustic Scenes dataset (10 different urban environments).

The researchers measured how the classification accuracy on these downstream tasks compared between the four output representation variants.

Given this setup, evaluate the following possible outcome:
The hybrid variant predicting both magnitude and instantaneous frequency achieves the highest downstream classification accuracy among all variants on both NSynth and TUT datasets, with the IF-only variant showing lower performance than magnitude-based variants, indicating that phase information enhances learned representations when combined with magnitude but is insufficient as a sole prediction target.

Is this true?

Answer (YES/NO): NO